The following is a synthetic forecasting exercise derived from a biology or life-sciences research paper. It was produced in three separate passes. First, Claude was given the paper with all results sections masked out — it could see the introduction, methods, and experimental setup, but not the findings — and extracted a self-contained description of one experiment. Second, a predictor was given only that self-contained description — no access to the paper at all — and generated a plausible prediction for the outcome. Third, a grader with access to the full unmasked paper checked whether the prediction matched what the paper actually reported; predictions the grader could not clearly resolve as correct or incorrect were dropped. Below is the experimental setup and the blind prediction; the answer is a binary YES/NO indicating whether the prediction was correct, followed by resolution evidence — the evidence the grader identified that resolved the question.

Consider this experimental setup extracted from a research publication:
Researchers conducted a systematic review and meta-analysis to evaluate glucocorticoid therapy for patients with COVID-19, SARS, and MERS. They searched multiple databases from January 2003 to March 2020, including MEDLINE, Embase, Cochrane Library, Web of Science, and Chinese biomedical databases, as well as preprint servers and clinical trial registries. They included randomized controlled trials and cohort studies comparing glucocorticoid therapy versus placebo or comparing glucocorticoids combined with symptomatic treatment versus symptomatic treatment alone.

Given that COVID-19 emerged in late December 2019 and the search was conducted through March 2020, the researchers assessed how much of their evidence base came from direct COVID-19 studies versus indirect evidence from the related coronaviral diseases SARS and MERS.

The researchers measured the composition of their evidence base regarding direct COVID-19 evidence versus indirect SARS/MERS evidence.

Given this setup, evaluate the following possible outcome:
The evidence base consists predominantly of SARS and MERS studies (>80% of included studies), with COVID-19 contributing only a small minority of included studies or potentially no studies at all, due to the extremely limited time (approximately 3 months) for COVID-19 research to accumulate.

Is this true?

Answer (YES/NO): NO